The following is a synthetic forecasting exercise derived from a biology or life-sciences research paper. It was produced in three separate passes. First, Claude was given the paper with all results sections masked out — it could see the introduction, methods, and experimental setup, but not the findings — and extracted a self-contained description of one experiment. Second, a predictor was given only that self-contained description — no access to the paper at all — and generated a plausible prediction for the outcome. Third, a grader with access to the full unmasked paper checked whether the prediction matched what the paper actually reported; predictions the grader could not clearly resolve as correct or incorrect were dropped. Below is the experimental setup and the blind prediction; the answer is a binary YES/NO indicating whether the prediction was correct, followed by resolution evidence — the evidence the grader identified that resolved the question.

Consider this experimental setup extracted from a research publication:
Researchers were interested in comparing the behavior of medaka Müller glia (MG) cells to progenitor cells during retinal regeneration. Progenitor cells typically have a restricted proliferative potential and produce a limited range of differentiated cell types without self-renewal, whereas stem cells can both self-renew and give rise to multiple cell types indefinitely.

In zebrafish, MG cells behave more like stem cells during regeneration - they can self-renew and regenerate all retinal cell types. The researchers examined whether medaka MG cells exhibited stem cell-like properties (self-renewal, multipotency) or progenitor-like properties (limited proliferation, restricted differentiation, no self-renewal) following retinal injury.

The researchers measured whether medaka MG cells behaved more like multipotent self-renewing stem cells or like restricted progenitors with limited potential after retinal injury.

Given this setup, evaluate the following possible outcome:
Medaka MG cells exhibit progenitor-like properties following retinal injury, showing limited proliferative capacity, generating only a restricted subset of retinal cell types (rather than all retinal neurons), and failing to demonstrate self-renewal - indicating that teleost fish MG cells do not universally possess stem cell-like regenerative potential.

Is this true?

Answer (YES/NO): YES